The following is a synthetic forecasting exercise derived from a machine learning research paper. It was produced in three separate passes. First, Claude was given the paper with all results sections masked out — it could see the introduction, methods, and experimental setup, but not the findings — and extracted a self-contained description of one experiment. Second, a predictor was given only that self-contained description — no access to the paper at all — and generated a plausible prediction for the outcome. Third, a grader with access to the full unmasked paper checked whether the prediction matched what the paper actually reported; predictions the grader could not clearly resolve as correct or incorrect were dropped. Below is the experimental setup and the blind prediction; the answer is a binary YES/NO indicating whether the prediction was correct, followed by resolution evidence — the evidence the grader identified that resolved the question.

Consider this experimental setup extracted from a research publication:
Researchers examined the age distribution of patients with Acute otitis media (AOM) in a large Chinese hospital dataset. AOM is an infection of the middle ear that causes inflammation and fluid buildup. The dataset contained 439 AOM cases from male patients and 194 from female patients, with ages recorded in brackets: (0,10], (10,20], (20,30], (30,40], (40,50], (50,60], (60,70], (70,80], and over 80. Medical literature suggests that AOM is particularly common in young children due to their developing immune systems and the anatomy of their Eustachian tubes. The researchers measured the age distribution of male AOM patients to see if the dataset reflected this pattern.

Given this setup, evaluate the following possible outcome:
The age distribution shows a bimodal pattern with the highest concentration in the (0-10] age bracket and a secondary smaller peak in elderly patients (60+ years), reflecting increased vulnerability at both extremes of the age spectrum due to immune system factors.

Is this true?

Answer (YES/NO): NO